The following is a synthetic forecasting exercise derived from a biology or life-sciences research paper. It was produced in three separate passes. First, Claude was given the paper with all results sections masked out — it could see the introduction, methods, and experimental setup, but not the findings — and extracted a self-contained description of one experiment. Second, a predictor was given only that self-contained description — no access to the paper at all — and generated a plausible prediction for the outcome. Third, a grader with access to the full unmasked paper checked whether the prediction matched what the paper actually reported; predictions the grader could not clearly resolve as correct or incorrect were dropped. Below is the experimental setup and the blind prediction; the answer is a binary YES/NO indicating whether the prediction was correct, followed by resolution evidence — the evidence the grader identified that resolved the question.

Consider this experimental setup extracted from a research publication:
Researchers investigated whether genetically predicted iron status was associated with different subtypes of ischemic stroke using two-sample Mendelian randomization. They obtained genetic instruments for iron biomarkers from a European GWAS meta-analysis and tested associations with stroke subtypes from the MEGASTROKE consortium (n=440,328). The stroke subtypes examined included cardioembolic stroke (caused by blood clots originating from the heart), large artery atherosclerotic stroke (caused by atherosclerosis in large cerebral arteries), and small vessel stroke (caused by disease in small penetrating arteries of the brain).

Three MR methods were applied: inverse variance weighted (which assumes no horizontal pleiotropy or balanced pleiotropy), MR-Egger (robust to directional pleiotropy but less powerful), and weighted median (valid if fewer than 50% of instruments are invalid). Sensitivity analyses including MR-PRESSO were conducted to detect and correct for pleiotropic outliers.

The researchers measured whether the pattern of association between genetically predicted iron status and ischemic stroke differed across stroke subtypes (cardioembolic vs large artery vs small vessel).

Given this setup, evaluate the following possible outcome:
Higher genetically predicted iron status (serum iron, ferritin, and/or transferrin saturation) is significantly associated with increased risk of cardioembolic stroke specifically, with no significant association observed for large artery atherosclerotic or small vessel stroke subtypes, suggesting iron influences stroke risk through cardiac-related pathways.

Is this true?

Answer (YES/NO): NO